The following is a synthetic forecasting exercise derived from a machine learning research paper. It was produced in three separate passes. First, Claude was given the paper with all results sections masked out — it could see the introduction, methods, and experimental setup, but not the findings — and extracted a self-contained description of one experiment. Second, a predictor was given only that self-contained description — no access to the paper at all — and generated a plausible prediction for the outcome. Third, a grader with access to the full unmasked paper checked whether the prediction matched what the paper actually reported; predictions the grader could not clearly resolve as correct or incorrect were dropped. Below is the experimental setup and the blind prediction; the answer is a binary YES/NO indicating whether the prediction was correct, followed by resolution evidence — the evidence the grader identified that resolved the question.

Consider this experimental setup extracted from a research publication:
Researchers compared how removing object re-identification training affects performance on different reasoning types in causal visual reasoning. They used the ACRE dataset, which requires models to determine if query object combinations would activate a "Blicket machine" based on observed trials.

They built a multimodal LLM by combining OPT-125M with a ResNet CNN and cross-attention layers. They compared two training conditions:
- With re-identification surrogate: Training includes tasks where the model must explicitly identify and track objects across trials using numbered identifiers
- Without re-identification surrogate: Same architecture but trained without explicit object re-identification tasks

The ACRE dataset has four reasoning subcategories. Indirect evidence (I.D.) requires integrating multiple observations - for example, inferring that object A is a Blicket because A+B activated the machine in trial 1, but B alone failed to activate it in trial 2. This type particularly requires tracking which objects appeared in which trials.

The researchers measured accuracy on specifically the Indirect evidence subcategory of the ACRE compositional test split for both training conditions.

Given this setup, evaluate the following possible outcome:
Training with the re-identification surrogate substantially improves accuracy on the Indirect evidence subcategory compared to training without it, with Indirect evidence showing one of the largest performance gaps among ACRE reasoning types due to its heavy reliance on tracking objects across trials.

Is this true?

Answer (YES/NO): YES